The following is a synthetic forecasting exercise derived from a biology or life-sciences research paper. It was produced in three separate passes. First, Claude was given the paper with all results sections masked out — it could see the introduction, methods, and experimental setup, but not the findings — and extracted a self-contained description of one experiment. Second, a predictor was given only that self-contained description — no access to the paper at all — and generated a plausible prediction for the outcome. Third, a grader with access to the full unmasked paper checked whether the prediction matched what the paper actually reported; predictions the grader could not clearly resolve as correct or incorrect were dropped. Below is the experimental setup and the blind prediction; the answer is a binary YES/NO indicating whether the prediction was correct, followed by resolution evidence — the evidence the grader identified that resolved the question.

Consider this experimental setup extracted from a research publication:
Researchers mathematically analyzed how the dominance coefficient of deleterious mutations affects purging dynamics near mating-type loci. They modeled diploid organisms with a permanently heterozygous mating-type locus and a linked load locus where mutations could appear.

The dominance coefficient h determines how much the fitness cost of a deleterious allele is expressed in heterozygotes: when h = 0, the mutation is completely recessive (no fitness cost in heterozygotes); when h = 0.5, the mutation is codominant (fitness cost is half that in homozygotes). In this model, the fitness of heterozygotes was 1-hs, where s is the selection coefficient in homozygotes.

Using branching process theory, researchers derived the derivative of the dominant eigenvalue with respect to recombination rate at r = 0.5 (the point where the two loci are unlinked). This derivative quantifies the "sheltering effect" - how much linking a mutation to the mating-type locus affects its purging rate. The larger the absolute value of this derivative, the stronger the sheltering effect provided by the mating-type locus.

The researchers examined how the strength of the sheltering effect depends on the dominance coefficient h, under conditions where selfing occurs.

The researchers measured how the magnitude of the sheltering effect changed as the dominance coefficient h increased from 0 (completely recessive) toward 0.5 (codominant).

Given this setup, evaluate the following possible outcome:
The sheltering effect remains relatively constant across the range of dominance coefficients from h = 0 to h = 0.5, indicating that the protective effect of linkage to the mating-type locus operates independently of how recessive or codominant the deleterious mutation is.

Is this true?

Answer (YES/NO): NO